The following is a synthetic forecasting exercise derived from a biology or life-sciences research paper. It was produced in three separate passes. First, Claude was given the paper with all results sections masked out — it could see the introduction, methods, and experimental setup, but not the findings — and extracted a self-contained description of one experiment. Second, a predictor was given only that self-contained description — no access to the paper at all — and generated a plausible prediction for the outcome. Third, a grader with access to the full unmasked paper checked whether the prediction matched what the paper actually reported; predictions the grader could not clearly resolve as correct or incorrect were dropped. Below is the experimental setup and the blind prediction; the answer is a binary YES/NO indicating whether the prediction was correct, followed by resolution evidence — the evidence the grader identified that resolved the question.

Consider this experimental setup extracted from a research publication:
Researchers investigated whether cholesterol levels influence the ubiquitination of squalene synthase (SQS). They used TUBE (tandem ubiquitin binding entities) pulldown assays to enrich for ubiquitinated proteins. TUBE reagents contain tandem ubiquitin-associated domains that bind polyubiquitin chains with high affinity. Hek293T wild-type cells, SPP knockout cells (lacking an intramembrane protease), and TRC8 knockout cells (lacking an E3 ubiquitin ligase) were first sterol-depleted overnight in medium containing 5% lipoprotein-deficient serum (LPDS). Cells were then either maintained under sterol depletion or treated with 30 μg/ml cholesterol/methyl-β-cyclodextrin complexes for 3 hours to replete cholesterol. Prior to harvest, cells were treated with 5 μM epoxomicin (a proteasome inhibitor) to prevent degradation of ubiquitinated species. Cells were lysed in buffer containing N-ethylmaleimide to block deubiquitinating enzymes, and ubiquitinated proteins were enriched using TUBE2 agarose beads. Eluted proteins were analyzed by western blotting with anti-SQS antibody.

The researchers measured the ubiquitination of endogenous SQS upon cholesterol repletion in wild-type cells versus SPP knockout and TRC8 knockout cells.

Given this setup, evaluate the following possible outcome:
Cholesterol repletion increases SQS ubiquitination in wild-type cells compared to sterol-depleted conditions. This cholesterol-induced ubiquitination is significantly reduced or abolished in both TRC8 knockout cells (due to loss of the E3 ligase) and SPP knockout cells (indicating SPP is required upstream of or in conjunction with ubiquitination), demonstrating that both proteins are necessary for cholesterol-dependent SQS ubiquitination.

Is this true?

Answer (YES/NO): NO